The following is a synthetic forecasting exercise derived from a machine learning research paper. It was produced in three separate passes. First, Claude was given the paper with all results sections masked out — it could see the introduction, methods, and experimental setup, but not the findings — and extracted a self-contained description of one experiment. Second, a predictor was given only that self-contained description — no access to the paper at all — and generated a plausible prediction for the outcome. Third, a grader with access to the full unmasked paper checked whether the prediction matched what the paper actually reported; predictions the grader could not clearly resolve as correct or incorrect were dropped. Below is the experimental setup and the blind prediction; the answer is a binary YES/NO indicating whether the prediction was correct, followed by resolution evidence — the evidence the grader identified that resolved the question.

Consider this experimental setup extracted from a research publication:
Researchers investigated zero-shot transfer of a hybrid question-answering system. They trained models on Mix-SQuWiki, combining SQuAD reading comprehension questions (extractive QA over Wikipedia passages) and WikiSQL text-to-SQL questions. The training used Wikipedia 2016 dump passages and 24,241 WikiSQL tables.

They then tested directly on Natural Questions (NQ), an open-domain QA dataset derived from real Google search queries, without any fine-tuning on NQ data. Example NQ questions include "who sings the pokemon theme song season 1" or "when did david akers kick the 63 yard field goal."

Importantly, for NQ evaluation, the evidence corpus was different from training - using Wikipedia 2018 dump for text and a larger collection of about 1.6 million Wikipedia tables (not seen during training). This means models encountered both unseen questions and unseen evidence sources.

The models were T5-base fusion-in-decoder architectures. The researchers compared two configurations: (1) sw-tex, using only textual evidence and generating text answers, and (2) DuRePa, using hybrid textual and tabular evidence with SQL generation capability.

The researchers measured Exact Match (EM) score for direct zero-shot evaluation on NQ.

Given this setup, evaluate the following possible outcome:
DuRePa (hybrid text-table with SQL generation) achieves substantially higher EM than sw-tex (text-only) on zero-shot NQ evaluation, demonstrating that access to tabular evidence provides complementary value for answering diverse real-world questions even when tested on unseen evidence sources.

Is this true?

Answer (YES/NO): NO